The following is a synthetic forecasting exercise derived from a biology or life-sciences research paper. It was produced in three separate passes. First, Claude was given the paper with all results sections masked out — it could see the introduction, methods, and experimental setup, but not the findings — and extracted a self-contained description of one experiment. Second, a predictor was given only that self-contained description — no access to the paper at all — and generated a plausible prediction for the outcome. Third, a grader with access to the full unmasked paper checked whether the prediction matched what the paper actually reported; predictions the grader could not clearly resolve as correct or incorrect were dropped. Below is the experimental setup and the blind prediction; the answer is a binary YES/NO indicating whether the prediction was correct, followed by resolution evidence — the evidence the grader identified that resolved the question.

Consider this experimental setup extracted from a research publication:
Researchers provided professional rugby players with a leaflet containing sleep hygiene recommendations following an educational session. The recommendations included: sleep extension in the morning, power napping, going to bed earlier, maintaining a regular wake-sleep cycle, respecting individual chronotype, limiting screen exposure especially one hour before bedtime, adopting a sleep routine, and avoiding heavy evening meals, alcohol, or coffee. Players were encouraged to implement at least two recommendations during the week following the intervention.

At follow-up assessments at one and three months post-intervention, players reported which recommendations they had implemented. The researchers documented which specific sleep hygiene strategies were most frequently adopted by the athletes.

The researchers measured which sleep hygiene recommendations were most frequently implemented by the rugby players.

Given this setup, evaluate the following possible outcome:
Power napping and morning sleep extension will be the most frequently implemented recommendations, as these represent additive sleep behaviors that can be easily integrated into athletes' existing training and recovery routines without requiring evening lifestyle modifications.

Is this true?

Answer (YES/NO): YES